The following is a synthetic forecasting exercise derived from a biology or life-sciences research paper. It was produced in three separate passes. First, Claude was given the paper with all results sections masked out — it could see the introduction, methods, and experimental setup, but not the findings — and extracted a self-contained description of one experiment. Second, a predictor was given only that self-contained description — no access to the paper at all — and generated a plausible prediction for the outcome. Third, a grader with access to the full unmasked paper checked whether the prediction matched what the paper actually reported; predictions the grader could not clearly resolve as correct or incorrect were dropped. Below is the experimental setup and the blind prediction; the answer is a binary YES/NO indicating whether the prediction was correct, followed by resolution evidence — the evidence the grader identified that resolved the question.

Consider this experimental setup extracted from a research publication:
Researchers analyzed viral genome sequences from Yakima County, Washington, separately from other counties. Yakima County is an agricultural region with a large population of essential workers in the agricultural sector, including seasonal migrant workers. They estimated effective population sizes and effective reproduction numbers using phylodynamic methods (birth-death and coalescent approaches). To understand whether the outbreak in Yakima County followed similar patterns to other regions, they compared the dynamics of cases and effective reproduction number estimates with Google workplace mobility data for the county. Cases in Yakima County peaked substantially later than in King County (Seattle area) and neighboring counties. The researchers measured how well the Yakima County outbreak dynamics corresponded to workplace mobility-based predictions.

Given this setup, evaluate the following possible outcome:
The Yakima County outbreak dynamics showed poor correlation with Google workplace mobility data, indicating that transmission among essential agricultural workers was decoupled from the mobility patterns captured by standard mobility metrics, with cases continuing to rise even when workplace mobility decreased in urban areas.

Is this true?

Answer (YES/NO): YES